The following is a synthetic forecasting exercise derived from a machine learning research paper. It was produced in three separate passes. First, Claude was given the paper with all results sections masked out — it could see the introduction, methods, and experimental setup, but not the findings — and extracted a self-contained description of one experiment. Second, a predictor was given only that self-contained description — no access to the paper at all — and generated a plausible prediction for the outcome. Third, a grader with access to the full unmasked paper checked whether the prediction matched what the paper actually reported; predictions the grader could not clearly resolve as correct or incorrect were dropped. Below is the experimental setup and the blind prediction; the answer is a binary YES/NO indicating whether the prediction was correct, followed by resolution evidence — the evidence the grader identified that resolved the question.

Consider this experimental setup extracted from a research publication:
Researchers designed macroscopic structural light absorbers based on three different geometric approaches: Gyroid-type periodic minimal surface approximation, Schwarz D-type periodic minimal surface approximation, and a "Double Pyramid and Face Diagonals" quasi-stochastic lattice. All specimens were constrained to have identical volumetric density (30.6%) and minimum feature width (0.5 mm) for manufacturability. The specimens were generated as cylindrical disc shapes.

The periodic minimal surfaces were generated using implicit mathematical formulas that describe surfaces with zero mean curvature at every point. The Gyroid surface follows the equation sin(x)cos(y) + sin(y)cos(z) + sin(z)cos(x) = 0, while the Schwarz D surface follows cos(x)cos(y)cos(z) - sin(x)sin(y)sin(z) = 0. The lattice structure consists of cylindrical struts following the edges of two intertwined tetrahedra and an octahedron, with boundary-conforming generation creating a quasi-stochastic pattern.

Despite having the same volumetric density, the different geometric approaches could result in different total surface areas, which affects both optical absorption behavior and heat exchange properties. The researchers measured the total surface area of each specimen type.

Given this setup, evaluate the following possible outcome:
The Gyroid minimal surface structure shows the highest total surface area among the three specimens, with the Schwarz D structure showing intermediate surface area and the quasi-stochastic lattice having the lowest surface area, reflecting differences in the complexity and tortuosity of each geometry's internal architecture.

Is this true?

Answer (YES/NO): NO